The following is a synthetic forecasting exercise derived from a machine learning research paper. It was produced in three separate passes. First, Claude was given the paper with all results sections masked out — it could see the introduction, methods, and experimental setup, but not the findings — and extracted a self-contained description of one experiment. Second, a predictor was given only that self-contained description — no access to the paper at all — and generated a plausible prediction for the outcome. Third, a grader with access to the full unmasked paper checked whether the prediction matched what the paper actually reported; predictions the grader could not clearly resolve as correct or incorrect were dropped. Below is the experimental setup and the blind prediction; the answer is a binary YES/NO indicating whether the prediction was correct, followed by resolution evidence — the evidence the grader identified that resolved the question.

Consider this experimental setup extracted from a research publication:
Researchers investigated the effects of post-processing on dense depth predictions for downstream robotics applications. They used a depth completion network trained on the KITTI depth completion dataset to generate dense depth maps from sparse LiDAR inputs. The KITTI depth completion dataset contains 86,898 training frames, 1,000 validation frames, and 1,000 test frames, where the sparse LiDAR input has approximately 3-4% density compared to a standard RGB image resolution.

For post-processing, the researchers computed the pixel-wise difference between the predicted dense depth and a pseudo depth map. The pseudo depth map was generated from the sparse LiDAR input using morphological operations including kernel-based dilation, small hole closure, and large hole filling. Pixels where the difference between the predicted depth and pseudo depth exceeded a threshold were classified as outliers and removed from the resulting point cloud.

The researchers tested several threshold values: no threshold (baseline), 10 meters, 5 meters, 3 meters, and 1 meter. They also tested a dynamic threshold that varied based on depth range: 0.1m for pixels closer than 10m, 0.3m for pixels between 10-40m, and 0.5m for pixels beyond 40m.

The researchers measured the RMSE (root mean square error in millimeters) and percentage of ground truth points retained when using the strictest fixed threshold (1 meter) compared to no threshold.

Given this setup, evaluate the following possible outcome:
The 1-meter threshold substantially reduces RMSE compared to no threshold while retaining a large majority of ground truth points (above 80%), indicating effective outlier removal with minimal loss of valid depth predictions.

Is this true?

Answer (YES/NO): YES